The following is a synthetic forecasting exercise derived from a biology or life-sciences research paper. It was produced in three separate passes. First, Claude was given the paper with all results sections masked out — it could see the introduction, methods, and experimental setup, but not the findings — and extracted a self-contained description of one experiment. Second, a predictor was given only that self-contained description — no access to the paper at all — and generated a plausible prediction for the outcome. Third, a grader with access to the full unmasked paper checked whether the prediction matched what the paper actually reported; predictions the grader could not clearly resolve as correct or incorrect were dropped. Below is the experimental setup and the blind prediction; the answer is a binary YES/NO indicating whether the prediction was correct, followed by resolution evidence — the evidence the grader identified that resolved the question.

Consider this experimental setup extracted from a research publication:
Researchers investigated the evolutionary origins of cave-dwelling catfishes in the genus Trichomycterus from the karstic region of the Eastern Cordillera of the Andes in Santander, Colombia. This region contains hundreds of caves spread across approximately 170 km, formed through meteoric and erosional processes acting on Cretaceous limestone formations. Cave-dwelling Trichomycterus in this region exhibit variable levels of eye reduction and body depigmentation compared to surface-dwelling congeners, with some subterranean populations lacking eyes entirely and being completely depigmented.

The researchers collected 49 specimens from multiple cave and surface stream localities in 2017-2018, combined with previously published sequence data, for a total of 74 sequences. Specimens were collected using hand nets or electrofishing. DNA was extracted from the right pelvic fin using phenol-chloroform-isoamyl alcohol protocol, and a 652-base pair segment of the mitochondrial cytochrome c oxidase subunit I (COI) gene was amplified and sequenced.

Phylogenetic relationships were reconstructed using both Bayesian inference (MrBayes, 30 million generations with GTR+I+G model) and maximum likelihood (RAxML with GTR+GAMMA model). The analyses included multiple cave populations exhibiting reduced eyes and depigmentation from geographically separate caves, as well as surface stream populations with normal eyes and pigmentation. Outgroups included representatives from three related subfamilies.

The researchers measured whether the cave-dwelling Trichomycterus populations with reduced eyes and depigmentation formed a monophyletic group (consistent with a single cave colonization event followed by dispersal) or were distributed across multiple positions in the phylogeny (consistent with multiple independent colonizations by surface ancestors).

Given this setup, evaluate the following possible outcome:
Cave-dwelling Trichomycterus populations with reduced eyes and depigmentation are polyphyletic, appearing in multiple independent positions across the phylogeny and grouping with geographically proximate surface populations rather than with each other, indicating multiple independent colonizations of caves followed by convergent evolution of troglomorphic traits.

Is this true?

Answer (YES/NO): YES